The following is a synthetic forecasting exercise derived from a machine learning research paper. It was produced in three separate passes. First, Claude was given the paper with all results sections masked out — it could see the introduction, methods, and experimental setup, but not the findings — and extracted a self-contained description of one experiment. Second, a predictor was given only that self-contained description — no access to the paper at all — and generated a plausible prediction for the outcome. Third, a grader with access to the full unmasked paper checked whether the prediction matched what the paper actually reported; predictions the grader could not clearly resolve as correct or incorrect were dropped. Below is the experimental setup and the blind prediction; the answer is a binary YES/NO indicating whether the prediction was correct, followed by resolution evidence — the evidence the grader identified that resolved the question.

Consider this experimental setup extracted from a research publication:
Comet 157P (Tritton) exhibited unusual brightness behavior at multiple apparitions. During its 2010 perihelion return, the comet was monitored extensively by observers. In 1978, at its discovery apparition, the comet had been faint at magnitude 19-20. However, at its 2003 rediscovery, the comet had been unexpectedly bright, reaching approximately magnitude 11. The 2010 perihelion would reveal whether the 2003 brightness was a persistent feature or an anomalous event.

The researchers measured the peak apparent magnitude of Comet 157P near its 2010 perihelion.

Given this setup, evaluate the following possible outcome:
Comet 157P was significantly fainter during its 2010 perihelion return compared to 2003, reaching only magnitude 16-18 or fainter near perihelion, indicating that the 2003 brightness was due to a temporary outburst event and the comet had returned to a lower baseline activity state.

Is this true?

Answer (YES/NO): NO